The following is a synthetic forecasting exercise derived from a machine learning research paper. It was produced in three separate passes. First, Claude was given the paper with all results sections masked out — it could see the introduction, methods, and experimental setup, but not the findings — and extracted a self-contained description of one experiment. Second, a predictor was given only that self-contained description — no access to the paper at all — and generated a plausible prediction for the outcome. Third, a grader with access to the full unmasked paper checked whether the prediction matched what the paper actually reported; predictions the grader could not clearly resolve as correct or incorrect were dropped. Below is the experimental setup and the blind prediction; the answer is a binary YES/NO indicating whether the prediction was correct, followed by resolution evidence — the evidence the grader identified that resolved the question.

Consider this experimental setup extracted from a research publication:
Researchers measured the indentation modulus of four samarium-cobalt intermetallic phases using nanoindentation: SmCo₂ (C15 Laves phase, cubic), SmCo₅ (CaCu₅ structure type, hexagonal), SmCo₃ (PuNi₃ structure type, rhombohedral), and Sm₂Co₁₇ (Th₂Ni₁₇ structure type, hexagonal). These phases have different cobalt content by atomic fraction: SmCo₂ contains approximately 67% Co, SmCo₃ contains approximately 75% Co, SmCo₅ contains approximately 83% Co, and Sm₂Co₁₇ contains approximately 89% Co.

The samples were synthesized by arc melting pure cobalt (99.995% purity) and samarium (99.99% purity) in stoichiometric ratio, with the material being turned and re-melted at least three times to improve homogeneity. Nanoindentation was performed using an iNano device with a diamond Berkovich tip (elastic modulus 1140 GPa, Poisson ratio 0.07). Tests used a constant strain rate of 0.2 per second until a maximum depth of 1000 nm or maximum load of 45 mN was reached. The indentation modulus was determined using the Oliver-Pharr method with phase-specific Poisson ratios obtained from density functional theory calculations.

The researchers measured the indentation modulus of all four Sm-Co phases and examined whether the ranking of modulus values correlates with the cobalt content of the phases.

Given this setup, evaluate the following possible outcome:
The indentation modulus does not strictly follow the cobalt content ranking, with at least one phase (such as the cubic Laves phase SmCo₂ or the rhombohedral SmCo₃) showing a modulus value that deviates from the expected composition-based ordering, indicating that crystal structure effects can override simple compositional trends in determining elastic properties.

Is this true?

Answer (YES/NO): NO